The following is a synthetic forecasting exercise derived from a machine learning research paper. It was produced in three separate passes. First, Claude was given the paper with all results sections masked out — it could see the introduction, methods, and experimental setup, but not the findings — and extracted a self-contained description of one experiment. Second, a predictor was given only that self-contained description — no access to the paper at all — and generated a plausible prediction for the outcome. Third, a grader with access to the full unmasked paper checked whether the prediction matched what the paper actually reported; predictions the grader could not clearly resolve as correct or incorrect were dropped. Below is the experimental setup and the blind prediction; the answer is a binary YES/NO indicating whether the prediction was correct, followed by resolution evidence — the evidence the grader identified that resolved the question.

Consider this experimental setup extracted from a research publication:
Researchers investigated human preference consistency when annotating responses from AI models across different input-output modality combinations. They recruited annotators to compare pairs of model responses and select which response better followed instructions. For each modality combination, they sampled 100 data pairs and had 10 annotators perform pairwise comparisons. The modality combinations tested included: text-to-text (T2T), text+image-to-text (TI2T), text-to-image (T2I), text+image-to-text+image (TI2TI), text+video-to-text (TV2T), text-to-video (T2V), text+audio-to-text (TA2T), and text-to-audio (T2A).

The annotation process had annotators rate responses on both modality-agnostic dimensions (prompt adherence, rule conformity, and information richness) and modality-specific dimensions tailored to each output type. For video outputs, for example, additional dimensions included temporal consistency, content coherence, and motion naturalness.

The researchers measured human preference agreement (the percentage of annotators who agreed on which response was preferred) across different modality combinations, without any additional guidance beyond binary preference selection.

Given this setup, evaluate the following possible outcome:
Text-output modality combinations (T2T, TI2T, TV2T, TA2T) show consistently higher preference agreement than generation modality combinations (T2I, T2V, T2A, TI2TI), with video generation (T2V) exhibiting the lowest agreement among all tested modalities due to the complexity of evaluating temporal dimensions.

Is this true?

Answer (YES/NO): NO